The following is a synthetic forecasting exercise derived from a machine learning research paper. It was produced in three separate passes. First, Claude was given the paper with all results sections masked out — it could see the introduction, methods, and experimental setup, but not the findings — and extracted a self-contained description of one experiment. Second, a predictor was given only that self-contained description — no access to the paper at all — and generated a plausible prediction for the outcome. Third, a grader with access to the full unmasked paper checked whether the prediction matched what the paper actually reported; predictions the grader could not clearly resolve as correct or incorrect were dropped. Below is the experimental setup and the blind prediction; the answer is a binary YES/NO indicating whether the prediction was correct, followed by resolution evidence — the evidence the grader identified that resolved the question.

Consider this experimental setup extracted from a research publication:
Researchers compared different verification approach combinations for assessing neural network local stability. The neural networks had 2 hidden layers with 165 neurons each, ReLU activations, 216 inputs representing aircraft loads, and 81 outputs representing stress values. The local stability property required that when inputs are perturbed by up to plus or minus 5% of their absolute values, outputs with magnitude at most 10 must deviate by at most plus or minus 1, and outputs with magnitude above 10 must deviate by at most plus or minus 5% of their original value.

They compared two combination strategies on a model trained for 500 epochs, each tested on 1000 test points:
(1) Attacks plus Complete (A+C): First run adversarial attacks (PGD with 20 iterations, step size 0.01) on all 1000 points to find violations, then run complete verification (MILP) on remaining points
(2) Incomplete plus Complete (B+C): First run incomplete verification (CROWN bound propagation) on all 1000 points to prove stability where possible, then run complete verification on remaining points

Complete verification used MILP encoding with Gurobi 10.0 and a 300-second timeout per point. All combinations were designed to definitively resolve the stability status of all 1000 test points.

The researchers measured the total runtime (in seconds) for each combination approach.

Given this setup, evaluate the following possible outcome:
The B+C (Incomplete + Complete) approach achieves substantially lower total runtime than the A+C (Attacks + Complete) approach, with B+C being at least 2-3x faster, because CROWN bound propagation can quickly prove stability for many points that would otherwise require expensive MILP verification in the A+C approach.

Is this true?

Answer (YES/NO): NO